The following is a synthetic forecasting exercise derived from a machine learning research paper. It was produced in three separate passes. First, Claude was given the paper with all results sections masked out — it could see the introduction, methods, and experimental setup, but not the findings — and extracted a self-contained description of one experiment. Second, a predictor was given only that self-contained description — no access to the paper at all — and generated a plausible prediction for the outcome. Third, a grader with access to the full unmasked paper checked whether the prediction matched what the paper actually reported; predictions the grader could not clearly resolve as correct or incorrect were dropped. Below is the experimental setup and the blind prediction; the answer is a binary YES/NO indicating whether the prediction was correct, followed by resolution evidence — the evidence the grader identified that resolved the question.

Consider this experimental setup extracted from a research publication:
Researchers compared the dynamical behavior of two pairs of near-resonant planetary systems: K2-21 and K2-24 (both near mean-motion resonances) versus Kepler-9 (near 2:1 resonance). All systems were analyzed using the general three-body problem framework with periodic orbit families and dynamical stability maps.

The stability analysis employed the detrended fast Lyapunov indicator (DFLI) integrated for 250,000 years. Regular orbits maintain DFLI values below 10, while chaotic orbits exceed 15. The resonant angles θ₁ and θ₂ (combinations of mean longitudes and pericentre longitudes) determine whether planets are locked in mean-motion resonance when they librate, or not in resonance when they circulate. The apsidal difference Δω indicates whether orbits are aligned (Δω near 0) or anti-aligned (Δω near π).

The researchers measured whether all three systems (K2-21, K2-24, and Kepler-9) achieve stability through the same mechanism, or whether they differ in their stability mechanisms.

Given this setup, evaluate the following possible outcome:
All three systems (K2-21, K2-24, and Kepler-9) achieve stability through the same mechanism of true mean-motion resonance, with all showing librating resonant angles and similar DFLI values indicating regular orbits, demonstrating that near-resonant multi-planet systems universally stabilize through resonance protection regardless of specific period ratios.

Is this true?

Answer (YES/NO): NO